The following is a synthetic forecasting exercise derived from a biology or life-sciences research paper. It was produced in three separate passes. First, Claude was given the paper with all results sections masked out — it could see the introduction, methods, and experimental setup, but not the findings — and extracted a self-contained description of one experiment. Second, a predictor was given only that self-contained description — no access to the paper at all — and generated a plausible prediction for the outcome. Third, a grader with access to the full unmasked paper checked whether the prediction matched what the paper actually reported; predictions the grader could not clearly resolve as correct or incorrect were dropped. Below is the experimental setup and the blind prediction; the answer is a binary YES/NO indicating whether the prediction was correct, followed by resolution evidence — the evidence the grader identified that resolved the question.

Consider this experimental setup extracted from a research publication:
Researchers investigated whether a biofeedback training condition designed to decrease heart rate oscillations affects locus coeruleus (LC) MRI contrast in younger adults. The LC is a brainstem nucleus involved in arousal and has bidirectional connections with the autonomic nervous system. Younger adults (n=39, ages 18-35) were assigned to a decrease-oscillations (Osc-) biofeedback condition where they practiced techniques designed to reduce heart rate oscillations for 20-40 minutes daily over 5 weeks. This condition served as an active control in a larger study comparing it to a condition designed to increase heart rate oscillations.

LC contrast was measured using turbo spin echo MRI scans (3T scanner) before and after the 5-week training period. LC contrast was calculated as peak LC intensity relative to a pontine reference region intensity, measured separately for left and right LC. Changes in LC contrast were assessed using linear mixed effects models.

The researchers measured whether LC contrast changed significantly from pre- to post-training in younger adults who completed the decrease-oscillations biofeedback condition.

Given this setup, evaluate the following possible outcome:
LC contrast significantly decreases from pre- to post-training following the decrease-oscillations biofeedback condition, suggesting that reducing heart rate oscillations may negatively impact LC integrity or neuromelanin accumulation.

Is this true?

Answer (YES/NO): NO